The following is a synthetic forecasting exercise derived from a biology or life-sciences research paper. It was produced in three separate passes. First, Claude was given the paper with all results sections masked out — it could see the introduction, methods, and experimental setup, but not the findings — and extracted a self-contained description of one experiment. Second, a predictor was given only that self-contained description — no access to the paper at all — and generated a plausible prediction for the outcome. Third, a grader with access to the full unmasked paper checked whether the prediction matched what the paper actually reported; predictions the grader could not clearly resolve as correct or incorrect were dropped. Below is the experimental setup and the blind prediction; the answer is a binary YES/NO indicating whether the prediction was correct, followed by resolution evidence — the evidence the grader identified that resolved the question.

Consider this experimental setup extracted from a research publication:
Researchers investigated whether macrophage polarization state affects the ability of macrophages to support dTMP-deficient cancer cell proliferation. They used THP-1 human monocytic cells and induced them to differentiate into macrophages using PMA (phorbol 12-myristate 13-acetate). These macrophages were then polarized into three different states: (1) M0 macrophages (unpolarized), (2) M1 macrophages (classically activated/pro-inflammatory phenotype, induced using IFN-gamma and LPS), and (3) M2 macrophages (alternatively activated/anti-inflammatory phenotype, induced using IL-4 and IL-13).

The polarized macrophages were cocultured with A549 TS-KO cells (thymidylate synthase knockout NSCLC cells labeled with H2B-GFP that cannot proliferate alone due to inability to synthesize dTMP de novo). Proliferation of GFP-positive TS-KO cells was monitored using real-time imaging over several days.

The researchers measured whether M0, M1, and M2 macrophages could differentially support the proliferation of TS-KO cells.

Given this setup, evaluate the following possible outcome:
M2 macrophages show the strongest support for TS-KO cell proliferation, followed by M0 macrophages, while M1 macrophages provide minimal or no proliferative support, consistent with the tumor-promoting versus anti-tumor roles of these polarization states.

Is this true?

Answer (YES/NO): NO